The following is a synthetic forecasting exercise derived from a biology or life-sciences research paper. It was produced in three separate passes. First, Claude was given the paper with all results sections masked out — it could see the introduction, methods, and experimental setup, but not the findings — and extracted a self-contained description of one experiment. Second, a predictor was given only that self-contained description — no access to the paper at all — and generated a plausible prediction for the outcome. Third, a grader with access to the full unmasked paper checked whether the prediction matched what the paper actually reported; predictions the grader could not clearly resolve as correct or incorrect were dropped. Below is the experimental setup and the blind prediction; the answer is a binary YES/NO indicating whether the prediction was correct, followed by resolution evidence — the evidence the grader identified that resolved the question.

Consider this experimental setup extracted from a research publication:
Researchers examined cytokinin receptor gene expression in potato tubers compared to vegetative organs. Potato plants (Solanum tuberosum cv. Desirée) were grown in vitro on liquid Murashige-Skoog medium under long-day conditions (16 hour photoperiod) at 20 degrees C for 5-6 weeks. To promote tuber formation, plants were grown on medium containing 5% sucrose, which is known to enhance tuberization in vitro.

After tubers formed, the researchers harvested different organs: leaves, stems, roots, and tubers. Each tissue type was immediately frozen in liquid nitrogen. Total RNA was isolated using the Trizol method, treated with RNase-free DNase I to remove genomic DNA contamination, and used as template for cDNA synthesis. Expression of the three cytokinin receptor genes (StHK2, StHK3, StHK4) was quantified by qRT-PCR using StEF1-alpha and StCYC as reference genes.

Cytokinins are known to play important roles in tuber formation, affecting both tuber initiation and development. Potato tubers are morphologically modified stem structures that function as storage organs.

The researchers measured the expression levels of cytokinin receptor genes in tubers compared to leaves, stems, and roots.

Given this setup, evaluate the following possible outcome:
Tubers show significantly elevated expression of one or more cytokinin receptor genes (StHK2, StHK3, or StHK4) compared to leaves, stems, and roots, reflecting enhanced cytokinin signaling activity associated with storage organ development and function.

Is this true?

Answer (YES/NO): NO